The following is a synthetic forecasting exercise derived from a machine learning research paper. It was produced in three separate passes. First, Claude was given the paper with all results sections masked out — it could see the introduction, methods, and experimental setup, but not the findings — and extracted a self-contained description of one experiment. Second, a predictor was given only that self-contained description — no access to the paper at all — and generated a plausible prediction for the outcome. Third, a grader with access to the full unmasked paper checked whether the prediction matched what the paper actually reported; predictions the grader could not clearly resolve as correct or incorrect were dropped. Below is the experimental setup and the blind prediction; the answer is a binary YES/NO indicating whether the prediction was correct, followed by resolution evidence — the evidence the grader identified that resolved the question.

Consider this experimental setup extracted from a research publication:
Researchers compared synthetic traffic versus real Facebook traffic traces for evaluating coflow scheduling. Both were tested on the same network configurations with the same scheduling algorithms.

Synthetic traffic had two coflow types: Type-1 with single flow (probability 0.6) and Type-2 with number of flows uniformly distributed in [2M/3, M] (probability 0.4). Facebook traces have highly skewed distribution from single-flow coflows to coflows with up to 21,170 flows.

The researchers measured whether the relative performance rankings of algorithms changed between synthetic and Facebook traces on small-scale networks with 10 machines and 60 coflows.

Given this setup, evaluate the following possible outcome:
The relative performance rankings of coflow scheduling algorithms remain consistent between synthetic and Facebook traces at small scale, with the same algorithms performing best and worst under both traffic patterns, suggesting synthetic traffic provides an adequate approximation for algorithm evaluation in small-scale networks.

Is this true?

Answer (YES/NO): NO